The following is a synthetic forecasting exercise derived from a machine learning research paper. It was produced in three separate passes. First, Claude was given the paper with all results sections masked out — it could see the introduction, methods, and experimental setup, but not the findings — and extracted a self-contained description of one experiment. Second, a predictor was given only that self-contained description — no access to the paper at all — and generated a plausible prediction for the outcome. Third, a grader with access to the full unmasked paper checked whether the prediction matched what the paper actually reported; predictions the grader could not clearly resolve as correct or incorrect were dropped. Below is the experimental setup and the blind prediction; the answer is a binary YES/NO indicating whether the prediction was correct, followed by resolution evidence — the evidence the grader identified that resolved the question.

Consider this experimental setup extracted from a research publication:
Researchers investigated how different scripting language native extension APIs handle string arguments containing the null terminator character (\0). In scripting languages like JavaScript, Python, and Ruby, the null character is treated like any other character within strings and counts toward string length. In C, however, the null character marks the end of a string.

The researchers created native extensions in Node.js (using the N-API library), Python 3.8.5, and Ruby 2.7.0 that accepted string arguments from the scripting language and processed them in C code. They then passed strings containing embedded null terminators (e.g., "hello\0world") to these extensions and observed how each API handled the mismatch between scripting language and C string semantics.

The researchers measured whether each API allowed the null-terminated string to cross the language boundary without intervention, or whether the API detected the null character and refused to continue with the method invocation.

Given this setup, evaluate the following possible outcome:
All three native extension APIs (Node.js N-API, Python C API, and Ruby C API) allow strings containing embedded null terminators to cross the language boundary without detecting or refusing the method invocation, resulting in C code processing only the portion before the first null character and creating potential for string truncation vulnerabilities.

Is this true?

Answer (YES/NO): NO